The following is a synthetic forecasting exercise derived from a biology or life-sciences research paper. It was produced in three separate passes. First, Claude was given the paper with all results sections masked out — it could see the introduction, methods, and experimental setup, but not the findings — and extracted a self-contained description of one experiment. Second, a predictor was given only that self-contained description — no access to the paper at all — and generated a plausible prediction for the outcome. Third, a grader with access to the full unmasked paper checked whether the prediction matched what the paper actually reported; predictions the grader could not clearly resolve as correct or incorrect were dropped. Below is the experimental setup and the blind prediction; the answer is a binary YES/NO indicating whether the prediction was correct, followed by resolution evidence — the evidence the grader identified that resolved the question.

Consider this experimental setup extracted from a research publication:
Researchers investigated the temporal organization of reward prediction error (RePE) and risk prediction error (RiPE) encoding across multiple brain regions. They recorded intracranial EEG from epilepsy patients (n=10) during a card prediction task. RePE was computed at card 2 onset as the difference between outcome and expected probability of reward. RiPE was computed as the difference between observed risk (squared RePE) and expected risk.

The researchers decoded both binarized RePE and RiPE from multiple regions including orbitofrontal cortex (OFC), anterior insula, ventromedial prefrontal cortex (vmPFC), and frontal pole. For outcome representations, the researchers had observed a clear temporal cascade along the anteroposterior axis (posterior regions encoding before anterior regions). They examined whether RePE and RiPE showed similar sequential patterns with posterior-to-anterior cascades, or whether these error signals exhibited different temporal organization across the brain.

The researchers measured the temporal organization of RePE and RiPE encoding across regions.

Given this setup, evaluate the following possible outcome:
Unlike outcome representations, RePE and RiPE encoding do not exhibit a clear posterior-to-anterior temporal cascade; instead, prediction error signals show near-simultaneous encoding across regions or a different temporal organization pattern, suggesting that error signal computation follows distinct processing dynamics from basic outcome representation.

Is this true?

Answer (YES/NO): YES